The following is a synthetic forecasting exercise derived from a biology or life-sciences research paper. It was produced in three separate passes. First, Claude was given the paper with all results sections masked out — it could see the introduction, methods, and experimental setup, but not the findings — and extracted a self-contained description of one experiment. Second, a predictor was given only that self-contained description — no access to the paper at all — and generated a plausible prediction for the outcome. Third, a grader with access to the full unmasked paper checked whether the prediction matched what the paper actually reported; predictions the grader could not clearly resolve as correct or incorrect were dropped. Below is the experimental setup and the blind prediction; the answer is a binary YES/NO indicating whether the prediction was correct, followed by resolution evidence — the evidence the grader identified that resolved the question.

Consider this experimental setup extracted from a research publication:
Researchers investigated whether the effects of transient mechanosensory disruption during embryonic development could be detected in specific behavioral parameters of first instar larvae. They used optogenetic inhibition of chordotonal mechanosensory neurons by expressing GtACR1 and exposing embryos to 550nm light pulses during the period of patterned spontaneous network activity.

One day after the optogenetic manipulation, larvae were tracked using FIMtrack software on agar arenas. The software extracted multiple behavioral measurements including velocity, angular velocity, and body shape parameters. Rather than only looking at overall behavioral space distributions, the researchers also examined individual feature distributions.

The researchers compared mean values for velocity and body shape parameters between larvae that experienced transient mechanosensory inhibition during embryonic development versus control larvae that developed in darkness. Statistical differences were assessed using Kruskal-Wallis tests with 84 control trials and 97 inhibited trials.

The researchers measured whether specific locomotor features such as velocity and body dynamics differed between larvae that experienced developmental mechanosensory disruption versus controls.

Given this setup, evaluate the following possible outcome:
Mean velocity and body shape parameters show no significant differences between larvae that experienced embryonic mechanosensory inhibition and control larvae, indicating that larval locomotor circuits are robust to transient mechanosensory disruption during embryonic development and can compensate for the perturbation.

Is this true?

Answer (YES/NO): NO